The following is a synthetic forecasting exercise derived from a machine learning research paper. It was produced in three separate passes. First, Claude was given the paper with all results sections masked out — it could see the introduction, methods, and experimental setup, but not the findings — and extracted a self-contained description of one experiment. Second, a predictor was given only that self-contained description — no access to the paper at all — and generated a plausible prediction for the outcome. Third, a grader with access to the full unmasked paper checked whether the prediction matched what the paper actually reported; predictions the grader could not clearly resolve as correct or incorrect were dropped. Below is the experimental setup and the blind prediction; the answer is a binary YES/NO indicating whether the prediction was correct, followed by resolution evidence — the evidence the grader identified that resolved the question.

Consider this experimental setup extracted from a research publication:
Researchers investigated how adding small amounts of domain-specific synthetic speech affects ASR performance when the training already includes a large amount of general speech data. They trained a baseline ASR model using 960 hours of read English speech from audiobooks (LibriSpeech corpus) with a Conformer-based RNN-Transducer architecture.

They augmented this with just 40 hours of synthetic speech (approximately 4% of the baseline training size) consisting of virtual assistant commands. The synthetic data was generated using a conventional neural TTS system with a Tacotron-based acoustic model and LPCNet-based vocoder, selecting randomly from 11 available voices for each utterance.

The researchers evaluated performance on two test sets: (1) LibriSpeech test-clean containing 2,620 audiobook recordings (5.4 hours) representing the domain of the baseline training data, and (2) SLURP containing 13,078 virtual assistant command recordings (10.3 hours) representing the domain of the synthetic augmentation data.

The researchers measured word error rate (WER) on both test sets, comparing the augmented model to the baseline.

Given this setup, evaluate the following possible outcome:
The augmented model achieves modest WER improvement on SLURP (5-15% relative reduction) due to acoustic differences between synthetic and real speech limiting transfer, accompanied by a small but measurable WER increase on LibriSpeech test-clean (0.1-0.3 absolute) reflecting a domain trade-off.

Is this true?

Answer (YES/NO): NO